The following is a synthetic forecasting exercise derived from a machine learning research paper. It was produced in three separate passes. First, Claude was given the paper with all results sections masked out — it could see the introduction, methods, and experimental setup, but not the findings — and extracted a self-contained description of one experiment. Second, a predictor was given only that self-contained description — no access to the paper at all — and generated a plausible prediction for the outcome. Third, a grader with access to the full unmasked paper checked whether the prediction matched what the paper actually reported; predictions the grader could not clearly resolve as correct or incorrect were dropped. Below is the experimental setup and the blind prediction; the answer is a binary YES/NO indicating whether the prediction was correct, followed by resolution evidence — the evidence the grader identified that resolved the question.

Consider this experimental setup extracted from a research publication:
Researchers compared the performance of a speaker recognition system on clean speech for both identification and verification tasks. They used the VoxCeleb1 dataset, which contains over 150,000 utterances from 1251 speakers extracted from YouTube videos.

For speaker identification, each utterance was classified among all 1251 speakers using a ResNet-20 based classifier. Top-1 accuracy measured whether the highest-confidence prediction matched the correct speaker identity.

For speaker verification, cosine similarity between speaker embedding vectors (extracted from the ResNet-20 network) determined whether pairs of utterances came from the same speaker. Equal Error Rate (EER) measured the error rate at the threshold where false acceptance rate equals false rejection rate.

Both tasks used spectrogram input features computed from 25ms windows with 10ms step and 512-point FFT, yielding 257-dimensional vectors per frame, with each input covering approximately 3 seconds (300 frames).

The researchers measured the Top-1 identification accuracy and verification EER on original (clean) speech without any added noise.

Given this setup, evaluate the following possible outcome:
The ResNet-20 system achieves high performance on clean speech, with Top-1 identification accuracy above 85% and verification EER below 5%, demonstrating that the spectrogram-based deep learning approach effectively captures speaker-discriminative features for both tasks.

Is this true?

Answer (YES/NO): NO